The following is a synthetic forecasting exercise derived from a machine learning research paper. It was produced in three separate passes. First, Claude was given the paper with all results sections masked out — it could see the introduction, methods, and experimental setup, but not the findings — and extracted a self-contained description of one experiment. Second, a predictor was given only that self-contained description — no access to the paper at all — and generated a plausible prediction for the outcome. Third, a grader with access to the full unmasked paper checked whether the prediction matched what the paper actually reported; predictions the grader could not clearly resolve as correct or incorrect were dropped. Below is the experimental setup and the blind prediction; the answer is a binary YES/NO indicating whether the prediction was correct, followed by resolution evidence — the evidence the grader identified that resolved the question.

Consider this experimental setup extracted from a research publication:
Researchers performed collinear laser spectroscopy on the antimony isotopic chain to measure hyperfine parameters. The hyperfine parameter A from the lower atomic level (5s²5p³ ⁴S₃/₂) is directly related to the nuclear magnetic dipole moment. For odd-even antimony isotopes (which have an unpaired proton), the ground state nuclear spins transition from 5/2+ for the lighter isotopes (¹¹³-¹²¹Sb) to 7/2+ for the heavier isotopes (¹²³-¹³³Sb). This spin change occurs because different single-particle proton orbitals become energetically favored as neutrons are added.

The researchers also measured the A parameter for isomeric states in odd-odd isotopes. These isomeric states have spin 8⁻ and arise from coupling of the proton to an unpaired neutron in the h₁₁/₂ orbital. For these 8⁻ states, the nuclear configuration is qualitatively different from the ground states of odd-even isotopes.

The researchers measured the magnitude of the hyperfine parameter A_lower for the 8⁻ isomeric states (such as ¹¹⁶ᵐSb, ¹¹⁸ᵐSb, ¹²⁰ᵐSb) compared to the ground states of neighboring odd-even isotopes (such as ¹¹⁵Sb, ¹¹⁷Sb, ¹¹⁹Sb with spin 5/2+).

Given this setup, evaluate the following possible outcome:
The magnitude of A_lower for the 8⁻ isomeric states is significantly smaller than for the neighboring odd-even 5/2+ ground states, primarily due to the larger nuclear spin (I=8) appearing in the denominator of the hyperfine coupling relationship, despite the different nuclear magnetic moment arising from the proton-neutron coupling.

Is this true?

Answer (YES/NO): YES